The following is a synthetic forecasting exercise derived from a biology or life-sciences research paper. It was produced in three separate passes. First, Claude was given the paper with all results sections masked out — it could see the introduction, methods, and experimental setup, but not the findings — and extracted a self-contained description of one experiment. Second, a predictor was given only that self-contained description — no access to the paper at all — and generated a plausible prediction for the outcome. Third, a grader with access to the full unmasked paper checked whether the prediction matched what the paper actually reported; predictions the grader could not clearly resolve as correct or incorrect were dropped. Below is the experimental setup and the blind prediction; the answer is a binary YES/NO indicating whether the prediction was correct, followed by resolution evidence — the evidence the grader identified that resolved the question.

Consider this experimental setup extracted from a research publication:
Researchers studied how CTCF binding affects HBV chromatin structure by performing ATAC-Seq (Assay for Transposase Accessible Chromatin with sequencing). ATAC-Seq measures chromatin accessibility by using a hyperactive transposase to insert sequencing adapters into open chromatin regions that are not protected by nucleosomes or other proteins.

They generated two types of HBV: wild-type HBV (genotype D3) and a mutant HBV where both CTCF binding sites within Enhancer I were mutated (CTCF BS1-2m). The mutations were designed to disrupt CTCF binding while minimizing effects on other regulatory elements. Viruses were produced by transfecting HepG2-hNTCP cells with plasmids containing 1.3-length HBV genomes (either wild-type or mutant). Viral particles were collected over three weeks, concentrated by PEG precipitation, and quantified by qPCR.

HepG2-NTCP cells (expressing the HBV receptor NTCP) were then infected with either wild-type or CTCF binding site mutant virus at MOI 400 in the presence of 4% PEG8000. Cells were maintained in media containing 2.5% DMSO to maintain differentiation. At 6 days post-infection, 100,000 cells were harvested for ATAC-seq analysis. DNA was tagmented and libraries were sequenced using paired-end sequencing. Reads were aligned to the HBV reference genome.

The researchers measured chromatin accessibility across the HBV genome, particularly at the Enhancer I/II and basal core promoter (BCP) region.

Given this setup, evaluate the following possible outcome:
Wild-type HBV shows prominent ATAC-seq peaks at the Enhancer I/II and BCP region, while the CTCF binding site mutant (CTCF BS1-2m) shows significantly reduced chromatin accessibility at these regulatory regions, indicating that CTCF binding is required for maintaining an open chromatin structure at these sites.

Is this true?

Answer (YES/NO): YES